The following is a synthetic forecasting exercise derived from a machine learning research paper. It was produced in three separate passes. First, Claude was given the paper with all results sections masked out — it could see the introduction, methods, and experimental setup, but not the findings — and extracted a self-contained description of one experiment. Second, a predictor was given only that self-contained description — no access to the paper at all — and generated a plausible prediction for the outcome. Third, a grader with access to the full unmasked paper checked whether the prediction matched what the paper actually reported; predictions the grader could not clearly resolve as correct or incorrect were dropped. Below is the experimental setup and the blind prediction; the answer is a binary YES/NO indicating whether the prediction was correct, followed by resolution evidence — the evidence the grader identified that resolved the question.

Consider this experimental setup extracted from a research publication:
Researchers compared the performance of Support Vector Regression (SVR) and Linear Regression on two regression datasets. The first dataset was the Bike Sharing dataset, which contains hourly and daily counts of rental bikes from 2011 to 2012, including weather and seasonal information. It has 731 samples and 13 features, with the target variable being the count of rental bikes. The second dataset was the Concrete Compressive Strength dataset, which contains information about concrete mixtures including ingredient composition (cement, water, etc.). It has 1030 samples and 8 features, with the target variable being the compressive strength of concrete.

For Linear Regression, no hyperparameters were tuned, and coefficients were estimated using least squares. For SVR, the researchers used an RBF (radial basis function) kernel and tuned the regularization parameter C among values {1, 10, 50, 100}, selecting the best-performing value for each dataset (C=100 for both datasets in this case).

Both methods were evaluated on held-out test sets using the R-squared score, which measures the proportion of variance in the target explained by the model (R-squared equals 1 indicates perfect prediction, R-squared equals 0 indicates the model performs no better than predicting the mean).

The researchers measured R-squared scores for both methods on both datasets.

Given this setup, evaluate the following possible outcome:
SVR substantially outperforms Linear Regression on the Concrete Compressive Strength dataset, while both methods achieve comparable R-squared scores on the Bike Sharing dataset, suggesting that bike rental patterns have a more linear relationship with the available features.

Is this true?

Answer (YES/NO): NO